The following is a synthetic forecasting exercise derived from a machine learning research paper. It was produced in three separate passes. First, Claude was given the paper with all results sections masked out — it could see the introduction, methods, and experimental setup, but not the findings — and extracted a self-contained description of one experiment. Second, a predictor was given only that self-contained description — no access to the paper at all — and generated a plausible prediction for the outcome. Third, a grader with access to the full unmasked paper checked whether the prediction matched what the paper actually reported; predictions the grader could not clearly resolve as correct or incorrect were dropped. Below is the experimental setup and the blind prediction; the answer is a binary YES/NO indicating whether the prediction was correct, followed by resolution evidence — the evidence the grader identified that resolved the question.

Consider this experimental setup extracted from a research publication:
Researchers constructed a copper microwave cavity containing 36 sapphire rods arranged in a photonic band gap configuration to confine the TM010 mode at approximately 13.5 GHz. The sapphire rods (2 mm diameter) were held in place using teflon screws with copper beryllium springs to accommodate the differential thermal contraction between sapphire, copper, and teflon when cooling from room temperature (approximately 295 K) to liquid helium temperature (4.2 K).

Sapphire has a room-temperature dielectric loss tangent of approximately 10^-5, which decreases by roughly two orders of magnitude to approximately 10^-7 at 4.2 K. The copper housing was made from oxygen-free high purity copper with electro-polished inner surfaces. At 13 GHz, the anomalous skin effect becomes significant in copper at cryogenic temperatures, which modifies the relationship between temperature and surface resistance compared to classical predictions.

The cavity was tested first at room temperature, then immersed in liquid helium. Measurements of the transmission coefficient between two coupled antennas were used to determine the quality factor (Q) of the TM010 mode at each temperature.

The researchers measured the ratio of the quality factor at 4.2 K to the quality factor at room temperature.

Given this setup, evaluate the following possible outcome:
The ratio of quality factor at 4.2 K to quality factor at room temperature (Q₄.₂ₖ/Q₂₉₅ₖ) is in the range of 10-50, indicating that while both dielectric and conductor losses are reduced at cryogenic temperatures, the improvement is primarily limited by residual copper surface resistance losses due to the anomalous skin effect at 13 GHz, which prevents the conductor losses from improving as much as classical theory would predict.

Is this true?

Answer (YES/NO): NO